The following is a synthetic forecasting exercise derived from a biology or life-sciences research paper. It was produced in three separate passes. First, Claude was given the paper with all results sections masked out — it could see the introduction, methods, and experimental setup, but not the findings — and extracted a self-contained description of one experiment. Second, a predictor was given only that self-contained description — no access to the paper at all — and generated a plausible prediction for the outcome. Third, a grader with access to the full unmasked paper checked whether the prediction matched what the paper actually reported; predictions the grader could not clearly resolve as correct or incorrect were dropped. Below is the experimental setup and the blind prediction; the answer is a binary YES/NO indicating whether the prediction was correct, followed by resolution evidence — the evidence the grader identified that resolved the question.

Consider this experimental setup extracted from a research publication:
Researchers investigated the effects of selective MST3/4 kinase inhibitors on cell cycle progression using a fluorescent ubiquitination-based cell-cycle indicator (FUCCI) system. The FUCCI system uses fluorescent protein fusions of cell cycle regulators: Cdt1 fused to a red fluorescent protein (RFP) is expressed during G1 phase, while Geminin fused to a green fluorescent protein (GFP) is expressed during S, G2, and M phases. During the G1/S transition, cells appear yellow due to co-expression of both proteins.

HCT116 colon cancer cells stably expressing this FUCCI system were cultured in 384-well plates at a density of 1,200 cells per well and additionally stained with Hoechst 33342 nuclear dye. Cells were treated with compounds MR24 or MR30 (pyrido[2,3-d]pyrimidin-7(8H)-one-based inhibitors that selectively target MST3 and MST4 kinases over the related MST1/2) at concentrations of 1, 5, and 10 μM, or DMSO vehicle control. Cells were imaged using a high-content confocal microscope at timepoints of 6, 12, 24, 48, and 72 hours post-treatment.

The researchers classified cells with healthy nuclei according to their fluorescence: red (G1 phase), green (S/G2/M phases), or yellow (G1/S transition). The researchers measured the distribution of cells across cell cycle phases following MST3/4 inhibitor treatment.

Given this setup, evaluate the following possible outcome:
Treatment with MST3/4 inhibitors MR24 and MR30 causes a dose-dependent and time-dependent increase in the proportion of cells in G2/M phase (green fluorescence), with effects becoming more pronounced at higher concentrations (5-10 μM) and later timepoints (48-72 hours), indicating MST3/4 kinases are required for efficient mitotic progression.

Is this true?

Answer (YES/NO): NO